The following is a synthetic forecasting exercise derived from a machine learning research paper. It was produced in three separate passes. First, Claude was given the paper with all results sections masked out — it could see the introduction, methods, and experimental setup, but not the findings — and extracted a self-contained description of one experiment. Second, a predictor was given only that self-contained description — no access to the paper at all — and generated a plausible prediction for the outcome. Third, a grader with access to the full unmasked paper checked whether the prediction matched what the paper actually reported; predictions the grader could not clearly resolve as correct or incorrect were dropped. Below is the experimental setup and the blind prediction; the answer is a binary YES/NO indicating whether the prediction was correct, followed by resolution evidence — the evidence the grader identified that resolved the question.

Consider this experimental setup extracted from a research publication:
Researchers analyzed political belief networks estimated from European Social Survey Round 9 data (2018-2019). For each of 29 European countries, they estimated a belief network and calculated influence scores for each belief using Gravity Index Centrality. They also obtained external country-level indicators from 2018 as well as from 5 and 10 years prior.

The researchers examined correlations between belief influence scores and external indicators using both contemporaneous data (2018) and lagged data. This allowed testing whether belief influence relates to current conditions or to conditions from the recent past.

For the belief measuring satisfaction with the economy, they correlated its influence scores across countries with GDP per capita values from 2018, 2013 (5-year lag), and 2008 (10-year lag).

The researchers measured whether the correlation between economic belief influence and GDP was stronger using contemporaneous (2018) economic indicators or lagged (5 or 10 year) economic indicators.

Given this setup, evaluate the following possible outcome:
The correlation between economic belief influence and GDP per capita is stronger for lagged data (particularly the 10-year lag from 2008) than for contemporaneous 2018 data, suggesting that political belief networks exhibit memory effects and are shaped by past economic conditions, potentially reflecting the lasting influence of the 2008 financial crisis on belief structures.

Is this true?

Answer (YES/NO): YES